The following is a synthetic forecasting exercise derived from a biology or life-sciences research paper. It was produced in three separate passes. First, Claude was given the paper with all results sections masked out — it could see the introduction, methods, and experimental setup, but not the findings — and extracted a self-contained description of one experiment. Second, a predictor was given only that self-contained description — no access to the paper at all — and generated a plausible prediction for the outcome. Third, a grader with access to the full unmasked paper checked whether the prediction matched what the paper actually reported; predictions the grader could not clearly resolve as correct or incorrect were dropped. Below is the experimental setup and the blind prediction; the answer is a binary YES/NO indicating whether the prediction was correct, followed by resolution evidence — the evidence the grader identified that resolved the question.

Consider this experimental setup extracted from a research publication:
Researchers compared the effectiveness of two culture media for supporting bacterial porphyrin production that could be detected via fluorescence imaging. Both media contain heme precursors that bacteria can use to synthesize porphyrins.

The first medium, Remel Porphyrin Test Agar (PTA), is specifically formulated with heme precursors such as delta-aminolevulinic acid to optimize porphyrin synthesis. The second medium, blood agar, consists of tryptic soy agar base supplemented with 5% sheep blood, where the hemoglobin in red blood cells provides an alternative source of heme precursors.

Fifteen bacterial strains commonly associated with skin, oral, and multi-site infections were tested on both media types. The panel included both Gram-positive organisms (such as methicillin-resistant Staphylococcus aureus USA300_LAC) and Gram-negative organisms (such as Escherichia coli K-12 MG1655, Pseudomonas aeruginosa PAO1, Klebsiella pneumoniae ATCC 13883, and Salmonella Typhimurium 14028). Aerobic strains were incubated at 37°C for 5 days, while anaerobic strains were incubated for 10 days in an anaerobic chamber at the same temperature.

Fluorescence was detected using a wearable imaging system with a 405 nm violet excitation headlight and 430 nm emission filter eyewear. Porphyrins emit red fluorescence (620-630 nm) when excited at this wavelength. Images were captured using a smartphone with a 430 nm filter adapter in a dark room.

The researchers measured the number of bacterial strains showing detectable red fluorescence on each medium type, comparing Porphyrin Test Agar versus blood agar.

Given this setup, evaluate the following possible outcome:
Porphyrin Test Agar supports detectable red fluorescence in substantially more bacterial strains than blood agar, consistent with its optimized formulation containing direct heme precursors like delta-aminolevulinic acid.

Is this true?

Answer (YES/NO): YES